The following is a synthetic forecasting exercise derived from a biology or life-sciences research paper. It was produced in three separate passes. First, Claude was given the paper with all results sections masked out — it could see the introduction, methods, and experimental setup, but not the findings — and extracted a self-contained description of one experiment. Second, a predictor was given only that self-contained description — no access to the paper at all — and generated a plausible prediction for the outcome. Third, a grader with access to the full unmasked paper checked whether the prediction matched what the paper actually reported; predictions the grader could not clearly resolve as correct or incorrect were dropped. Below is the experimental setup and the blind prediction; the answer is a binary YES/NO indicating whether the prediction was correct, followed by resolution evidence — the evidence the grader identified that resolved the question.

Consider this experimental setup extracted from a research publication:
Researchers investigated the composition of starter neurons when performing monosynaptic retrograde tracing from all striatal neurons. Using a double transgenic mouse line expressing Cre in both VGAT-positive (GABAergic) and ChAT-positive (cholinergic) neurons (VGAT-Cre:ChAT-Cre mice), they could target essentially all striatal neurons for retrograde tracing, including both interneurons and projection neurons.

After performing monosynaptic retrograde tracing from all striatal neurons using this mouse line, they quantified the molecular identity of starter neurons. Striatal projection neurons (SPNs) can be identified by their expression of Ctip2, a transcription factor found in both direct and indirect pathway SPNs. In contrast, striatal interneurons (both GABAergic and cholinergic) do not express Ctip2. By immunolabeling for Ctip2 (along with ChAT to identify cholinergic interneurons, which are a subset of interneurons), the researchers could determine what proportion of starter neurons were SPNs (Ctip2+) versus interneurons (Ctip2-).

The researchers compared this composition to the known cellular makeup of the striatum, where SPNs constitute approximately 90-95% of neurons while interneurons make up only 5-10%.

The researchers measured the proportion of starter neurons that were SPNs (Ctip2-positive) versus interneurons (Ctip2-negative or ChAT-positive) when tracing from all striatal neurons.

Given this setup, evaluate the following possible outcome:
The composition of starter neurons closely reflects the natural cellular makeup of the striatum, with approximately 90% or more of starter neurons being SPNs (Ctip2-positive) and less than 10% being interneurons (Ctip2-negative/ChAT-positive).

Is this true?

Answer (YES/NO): NO